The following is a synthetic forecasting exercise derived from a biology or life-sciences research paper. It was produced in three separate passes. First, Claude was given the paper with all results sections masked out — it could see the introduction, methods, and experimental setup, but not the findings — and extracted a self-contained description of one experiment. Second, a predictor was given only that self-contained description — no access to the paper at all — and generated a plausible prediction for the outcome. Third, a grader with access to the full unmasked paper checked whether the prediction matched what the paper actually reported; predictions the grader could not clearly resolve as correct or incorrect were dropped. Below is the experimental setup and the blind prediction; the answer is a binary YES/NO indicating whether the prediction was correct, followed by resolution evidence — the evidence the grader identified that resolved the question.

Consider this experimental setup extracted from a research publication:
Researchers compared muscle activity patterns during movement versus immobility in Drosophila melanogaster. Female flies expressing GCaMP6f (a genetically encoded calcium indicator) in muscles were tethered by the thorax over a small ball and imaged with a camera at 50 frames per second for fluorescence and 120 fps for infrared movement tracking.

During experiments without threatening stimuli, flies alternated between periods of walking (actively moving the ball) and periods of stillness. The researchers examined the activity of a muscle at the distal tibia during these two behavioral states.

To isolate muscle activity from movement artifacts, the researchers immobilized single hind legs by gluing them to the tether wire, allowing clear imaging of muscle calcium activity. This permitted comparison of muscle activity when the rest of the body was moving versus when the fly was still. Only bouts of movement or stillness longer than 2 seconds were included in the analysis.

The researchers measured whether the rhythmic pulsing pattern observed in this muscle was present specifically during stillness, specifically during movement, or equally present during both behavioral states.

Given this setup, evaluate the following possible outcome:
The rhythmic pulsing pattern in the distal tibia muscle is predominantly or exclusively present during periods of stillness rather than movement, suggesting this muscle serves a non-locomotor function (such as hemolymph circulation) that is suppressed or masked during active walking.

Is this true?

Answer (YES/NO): YES